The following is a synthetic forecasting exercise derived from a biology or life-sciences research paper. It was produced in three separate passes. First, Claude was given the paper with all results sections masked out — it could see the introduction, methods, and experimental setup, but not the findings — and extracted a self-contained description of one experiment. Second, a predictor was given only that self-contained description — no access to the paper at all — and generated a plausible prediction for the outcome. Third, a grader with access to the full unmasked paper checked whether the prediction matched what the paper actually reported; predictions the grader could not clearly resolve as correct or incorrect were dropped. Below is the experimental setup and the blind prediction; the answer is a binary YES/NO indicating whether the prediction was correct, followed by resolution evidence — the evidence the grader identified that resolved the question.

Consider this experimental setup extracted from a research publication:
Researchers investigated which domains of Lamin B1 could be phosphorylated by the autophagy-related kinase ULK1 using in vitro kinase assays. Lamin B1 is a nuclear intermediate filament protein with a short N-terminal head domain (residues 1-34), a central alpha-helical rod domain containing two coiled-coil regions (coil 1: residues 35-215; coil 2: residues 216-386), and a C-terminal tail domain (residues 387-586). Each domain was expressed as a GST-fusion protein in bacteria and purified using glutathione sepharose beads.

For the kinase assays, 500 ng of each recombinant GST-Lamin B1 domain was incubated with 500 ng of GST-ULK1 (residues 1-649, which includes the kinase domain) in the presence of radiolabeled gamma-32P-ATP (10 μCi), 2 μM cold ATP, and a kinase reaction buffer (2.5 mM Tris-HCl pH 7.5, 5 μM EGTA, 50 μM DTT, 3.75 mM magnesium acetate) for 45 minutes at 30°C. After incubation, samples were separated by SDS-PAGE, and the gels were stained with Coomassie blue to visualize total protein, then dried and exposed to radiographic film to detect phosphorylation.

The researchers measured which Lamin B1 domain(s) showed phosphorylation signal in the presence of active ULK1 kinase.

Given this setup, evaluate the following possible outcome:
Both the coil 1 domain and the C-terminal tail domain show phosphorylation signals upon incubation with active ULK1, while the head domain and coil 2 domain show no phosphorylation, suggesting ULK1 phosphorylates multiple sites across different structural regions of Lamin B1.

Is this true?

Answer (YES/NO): NO